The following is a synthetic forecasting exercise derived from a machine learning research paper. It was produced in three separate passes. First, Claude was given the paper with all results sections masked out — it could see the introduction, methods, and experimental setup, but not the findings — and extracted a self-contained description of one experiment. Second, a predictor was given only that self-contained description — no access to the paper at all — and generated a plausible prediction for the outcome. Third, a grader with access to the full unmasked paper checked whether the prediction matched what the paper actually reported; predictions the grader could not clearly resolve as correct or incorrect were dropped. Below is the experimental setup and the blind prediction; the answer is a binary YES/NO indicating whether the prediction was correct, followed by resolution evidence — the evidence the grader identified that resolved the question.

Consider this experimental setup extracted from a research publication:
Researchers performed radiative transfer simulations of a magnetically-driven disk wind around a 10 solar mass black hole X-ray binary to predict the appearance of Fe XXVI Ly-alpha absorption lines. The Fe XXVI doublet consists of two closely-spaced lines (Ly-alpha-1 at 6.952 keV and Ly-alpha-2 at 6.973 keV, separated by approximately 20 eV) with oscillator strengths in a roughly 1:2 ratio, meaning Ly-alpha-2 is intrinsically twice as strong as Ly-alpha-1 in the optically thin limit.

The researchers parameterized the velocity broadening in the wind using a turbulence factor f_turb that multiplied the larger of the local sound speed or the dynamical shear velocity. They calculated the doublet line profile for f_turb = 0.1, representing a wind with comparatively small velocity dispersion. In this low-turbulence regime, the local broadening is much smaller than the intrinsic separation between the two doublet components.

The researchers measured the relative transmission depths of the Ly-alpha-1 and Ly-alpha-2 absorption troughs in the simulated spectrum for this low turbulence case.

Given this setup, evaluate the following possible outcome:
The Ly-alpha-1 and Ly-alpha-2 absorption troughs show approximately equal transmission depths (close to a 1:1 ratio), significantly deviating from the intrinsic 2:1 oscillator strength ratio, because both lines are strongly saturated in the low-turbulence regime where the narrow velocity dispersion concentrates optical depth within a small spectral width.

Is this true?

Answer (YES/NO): NO